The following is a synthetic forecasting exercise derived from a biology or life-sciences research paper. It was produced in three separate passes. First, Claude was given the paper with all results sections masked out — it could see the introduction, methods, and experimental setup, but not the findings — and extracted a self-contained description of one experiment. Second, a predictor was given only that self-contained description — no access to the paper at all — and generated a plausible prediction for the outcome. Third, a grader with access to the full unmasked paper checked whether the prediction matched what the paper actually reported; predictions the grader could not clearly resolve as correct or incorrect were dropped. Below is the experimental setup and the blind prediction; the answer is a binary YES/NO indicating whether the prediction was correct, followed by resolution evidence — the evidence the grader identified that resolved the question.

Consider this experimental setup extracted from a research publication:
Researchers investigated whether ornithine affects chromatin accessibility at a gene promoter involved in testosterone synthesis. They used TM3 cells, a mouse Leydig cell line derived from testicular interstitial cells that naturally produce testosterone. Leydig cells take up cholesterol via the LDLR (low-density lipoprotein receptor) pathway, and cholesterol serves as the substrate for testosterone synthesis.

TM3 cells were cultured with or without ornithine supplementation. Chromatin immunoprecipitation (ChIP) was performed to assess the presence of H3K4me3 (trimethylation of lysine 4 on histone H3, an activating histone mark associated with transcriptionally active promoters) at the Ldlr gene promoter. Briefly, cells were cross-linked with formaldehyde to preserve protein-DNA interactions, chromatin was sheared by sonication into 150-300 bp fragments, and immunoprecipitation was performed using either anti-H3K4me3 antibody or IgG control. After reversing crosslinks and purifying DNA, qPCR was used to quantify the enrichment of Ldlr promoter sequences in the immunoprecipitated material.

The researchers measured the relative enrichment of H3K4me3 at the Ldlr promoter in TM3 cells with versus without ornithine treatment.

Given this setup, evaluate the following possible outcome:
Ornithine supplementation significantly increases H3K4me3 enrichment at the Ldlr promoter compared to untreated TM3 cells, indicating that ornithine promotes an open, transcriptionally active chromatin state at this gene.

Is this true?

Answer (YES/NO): YES